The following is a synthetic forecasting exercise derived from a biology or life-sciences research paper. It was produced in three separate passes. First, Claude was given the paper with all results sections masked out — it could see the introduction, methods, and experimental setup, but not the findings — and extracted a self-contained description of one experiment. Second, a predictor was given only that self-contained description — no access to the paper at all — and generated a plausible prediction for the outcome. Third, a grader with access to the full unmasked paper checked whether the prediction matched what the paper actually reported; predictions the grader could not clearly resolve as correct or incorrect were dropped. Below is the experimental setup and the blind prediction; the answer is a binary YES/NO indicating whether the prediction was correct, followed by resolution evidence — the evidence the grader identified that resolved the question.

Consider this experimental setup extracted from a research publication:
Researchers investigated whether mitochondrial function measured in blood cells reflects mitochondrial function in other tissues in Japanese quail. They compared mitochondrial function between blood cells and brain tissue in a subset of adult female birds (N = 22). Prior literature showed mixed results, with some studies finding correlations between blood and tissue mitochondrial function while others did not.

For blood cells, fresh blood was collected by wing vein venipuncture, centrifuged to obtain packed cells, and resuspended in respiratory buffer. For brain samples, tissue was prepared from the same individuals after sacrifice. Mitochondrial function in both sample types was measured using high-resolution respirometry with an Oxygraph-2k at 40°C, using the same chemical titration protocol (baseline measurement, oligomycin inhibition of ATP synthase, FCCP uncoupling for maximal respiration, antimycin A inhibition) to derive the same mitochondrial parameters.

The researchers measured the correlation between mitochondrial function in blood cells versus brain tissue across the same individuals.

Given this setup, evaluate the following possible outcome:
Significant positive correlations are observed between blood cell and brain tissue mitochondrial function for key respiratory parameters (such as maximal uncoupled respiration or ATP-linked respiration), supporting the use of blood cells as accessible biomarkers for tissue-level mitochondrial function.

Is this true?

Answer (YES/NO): YES